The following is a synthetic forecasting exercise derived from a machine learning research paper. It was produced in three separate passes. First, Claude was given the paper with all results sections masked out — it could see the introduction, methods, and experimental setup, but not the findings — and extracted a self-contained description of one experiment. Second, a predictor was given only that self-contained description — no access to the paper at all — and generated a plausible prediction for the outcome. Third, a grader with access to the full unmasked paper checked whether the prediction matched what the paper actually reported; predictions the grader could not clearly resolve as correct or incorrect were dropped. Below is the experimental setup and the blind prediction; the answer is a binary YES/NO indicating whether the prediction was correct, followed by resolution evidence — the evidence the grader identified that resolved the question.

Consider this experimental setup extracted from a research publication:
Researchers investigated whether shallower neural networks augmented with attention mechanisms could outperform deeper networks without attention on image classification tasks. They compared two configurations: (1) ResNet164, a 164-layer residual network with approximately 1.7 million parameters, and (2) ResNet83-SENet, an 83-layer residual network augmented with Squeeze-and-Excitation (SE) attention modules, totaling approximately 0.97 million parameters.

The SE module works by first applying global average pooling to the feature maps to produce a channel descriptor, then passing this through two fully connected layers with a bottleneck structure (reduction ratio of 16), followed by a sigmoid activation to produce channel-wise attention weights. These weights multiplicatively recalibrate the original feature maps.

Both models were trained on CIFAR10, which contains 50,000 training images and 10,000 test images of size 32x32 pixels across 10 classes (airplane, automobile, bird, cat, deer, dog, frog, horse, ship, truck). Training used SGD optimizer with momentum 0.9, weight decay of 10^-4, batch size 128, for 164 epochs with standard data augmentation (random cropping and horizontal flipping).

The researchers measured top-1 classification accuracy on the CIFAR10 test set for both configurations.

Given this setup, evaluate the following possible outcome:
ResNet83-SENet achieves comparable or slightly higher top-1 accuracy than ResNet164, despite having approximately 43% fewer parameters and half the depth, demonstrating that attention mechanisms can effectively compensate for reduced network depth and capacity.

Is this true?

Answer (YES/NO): YES